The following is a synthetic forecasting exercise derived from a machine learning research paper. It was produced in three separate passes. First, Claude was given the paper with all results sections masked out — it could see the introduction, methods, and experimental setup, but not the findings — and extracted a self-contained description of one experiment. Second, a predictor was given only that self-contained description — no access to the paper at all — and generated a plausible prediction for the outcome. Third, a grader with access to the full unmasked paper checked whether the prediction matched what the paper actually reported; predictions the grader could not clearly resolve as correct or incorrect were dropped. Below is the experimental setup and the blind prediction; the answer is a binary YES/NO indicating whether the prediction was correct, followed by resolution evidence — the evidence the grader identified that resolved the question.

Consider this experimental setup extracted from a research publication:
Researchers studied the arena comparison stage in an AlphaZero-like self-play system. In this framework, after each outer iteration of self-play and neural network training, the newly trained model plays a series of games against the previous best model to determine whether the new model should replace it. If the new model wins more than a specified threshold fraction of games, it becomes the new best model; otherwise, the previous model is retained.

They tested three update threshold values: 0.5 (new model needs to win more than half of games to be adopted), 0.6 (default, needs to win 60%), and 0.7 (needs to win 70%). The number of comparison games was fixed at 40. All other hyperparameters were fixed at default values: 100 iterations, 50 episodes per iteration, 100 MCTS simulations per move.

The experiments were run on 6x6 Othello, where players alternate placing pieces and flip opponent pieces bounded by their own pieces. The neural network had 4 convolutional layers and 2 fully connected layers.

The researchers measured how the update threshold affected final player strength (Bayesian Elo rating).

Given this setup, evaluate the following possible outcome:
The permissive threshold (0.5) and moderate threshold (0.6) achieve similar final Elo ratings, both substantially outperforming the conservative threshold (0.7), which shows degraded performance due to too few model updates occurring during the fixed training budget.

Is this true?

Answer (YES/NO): NO